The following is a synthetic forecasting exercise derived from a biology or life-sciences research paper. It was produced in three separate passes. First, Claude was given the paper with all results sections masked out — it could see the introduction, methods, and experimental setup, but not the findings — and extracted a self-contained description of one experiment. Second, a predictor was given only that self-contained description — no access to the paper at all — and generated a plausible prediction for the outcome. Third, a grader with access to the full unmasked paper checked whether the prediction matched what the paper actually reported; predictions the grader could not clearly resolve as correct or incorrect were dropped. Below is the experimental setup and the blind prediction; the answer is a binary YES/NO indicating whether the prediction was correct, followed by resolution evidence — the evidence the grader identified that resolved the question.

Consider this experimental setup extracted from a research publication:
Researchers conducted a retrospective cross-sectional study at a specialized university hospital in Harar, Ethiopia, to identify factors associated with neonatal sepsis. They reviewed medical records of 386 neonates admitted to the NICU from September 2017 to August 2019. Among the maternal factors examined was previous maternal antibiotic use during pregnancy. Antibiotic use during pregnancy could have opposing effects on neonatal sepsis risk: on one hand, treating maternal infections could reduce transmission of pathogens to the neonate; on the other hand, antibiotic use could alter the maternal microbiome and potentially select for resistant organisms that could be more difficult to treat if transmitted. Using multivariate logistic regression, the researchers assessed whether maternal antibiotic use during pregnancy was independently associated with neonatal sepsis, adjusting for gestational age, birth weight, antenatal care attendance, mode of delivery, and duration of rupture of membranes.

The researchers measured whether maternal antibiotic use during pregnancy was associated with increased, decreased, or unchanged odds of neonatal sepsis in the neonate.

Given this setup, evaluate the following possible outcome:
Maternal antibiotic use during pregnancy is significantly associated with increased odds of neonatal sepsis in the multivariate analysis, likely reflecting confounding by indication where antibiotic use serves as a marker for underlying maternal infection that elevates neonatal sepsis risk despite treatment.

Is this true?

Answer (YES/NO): NO